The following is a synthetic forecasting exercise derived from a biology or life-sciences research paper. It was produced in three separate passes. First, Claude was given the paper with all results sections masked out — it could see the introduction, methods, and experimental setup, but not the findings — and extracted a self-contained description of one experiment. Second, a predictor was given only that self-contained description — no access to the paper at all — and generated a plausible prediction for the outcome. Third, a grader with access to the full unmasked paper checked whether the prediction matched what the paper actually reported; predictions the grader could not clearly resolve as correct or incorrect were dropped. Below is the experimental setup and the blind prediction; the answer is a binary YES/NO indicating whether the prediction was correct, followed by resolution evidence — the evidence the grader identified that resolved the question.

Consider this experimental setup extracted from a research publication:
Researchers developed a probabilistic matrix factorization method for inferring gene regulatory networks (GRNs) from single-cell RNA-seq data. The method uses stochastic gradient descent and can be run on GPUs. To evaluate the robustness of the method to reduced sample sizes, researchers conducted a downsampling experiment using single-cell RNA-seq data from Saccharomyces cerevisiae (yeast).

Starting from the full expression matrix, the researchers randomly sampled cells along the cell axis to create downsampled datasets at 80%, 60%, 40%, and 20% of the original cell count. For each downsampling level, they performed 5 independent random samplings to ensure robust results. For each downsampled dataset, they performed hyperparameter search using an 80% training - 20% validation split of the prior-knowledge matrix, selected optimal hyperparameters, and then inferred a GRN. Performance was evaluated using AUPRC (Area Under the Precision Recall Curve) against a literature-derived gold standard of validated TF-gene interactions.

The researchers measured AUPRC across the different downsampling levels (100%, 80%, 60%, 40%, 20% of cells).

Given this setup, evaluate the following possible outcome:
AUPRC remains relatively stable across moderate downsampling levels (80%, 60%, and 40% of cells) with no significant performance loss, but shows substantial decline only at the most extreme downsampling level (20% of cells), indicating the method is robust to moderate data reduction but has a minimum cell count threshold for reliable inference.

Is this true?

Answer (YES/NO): NO